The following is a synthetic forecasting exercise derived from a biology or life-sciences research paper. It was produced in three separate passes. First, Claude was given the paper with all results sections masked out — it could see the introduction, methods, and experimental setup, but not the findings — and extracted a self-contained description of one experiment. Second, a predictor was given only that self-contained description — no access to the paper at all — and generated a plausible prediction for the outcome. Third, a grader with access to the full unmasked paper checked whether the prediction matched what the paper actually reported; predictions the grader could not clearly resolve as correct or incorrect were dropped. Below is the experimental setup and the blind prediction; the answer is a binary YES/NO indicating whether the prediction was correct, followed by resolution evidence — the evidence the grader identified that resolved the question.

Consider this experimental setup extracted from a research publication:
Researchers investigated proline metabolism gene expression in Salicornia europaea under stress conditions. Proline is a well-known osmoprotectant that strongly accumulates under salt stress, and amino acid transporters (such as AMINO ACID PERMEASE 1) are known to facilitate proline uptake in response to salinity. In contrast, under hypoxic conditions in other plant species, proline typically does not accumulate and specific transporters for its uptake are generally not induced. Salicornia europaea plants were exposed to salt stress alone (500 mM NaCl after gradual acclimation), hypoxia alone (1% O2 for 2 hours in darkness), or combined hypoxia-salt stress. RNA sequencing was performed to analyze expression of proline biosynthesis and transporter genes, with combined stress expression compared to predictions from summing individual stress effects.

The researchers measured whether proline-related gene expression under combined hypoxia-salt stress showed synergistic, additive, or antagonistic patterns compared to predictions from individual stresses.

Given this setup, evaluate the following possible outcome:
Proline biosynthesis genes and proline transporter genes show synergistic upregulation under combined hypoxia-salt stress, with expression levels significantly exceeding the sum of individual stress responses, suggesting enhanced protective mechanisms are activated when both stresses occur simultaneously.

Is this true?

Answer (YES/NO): YES